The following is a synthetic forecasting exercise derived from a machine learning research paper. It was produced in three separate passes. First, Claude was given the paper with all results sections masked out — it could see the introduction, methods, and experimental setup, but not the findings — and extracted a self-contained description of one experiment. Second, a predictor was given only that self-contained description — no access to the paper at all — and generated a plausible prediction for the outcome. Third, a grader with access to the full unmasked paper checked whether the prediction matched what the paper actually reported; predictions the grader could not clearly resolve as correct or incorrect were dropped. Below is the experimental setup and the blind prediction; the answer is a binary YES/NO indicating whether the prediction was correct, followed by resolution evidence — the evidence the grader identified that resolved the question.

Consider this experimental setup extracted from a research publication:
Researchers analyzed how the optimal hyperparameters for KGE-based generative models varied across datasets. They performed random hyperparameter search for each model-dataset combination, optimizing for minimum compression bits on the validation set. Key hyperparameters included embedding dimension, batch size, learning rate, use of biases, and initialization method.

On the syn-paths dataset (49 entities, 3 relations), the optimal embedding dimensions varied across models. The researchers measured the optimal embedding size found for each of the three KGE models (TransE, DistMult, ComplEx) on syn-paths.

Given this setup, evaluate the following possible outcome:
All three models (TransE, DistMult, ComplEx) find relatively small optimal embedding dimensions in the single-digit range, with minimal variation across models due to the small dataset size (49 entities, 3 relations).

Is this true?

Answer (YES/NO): NO